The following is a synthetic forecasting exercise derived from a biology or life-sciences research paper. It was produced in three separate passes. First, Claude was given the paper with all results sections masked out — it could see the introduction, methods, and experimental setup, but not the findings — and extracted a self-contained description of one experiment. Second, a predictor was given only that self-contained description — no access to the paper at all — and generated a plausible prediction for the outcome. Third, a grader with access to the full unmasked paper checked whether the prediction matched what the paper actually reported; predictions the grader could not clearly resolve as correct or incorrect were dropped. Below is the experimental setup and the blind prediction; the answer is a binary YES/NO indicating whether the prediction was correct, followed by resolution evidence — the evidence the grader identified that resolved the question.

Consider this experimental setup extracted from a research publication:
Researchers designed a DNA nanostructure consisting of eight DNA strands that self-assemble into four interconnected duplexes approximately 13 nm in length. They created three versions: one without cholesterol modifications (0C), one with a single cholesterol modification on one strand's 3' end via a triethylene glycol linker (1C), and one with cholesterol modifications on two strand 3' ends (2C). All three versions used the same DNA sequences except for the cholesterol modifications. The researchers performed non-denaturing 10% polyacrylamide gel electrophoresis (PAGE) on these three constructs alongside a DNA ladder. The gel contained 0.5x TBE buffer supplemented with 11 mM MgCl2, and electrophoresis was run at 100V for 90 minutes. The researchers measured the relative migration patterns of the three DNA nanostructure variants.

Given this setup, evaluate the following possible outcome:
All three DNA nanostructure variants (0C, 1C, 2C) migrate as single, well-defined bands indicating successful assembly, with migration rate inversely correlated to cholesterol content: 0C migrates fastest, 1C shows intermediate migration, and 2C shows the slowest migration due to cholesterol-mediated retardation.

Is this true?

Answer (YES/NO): NO